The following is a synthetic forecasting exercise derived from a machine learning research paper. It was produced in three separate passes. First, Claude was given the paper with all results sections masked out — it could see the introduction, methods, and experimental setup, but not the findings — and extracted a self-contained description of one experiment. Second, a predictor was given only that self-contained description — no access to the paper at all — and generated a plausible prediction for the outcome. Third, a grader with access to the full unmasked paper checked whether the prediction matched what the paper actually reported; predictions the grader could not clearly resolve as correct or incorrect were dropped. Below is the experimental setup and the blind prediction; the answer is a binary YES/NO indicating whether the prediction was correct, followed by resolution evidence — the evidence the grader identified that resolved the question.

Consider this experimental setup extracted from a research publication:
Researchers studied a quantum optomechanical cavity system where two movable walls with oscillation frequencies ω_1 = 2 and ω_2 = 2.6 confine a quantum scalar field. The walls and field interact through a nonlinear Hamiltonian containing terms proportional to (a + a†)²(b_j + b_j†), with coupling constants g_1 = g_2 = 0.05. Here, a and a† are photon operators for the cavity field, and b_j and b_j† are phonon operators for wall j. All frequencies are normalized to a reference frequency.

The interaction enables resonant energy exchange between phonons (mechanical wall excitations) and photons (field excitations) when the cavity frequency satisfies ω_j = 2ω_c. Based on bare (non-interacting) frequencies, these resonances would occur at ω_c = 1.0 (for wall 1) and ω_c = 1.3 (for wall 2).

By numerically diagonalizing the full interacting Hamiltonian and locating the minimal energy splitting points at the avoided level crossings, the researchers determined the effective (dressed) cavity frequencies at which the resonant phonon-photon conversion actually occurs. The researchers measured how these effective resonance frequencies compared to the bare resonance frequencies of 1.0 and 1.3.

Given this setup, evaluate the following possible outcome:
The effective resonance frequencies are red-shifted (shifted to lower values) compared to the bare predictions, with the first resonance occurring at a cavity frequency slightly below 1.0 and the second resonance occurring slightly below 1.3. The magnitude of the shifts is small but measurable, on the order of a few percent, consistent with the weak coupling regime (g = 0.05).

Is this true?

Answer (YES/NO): NO